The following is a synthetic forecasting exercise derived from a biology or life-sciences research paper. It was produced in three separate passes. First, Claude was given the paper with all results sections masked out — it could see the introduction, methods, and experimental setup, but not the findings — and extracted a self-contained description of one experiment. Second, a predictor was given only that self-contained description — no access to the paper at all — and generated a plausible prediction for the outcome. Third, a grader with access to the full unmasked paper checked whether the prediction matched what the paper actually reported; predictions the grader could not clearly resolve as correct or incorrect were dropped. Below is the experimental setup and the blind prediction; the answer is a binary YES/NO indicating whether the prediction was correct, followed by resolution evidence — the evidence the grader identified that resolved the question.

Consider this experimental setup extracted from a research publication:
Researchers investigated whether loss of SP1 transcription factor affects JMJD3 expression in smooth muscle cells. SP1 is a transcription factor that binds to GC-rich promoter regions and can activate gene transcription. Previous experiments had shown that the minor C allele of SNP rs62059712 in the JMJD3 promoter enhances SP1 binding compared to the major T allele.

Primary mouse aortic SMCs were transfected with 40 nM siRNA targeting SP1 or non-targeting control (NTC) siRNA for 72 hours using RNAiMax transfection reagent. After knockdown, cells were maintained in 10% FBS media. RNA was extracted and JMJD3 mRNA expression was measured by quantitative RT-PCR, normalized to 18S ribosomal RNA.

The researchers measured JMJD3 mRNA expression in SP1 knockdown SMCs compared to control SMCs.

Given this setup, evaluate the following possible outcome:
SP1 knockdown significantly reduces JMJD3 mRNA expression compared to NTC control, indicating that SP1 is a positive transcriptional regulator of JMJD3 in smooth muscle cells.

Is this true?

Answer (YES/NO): YES